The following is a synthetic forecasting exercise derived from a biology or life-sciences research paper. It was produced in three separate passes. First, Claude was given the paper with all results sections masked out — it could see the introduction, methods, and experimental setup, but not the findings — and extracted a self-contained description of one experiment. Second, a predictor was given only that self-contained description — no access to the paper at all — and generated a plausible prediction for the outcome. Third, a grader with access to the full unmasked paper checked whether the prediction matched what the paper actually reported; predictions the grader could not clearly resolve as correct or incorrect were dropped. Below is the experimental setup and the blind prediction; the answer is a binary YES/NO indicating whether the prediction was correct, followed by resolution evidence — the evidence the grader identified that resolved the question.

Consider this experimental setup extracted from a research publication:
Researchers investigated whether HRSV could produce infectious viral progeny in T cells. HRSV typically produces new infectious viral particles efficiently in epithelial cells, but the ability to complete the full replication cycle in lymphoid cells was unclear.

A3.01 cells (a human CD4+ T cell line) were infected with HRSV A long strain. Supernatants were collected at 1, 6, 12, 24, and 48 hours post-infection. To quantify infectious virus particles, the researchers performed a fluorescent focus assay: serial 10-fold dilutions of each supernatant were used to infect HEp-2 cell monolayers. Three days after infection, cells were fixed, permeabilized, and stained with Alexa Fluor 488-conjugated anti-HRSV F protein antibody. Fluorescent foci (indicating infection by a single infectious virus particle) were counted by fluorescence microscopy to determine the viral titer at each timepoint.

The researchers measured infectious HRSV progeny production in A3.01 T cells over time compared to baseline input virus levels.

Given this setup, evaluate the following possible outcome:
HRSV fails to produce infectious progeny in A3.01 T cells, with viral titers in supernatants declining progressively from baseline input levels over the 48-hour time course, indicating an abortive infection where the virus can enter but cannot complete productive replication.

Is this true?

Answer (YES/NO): NO